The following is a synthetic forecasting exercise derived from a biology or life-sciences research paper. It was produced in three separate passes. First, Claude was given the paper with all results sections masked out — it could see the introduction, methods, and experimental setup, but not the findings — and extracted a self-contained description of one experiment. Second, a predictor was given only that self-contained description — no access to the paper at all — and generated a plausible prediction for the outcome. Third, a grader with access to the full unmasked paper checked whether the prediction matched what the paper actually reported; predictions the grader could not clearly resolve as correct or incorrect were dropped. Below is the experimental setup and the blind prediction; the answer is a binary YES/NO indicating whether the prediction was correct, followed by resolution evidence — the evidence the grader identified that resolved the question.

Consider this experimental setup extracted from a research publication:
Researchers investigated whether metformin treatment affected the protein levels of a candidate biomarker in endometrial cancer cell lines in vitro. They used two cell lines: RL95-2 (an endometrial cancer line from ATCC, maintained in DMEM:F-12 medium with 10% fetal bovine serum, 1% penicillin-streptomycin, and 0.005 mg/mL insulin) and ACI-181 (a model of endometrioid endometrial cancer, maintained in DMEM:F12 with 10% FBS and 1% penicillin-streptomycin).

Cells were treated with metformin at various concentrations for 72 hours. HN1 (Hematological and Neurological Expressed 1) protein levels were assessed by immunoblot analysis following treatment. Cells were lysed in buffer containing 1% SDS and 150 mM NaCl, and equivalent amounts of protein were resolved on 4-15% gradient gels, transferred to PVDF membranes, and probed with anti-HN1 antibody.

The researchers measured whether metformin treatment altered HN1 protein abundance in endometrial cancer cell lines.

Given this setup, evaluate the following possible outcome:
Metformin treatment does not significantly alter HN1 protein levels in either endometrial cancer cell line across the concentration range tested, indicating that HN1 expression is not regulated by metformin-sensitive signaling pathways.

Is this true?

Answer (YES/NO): NO